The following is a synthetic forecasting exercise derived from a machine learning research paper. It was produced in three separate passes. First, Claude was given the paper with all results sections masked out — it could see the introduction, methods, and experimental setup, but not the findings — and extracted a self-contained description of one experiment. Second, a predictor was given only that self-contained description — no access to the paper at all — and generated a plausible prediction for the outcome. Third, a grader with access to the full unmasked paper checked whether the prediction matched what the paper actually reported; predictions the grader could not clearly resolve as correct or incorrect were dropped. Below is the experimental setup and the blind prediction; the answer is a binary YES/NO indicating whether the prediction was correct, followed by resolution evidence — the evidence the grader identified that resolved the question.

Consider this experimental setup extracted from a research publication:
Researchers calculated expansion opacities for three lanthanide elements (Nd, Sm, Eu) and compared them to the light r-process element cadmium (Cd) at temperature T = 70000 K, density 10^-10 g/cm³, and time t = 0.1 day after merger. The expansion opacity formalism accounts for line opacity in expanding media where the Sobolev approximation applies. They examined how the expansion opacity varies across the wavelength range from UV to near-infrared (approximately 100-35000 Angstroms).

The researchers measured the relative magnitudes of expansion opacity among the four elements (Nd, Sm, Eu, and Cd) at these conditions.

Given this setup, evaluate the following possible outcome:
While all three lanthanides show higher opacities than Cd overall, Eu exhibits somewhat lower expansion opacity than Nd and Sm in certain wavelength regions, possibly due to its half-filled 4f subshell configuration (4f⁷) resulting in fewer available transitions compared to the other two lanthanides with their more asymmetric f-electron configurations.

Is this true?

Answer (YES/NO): NO